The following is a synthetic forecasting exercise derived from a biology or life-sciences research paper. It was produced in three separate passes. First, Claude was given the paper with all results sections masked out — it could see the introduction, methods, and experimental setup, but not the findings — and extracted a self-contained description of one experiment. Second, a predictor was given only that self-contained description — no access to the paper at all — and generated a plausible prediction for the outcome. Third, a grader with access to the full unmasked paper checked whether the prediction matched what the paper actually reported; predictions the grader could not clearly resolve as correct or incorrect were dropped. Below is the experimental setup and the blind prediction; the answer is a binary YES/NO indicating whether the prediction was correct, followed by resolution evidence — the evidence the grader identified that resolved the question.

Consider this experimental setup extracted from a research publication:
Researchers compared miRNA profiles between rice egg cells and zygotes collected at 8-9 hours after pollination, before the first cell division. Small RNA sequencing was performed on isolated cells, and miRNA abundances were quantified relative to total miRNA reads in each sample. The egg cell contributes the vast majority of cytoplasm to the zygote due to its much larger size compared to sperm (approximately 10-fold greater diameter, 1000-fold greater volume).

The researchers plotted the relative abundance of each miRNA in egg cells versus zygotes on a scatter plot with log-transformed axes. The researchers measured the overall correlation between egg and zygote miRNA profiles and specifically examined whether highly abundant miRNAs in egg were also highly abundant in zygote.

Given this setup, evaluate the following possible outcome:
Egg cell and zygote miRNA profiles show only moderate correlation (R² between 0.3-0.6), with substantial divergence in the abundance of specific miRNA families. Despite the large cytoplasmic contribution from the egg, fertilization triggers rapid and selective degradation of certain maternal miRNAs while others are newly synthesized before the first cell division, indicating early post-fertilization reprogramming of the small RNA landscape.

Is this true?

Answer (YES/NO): NO